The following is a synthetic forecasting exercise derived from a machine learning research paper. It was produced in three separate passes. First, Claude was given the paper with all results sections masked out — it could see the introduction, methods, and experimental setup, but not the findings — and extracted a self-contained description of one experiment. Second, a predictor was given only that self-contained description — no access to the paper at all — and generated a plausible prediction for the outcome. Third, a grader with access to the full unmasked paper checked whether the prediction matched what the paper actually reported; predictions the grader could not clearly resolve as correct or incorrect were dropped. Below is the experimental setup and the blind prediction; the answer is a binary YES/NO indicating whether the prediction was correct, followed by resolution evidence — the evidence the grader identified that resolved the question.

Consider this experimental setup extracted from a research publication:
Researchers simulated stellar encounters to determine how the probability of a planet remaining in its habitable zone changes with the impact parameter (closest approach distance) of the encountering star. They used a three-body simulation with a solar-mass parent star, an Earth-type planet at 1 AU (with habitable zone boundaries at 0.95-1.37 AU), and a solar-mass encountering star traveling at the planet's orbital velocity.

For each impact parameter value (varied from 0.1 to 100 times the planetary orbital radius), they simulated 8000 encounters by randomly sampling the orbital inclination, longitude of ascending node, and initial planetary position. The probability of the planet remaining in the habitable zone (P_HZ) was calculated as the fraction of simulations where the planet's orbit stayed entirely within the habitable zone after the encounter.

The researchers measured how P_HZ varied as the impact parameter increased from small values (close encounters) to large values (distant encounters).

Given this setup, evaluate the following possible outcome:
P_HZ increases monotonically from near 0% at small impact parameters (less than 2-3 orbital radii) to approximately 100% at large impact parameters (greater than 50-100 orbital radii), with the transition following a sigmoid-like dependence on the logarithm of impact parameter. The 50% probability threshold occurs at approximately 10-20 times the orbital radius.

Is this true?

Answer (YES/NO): NO